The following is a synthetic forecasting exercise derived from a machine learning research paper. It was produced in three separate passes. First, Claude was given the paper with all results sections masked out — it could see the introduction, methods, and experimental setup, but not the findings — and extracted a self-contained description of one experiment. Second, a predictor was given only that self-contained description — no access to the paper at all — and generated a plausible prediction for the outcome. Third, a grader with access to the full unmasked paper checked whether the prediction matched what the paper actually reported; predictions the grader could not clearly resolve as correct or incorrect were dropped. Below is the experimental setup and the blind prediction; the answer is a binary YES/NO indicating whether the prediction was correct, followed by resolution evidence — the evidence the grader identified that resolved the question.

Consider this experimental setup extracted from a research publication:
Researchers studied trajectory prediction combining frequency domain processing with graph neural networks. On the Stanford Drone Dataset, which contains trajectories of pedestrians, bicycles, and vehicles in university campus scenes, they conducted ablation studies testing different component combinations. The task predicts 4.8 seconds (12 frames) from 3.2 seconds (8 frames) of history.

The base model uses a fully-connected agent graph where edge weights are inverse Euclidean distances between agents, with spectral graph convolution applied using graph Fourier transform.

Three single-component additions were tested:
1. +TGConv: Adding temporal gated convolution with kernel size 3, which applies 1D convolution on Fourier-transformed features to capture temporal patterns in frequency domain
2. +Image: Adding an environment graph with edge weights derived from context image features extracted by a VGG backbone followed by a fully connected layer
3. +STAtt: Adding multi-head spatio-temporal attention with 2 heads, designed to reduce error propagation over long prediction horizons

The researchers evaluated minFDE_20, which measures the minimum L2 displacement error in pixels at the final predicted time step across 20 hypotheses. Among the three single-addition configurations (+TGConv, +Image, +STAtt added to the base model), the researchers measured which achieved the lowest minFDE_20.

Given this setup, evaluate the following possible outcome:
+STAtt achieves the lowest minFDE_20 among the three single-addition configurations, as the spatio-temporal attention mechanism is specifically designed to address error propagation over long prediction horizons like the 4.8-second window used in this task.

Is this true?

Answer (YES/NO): NO